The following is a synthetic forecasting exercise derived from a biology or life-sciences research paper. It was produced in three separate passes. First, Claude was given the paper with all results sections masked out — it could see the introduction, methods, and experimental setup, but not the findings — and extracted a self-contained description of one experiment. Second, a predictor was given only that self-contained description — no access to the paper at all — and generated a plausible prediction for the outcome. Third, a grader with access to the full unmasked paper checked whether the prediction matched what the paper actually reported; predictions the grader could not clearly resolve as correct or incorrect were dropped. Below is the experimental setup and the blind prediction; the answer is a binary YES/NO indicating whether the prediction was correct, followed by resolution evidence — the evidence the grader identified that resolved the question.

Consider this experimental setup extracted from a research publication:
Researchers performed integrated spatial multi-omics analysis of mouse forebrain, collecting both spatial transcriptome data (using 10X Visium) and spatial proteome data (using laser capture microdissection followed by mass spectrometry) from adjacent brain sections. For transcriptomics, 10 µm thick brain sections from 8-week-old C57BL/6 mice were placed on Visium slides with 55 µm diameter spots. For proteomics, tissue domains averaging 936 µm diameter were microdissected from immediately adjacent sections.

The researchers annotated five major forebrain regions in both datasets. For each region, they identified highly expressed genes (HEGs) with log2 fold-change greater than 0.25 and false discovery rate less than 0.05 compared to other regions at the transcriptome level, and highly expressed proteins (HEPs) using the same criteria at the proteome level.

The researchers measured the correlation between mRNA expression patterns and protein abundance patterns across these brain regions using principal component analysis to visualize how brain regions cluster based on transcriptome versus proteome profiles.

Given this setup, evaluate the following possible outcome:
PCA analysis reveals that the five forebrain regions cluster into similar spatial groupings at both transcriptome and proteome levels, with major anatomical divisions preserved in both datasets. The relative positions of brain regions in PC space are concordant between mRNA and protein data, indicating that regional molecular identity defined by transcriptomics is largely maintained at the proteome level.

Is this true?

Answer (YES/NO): YES